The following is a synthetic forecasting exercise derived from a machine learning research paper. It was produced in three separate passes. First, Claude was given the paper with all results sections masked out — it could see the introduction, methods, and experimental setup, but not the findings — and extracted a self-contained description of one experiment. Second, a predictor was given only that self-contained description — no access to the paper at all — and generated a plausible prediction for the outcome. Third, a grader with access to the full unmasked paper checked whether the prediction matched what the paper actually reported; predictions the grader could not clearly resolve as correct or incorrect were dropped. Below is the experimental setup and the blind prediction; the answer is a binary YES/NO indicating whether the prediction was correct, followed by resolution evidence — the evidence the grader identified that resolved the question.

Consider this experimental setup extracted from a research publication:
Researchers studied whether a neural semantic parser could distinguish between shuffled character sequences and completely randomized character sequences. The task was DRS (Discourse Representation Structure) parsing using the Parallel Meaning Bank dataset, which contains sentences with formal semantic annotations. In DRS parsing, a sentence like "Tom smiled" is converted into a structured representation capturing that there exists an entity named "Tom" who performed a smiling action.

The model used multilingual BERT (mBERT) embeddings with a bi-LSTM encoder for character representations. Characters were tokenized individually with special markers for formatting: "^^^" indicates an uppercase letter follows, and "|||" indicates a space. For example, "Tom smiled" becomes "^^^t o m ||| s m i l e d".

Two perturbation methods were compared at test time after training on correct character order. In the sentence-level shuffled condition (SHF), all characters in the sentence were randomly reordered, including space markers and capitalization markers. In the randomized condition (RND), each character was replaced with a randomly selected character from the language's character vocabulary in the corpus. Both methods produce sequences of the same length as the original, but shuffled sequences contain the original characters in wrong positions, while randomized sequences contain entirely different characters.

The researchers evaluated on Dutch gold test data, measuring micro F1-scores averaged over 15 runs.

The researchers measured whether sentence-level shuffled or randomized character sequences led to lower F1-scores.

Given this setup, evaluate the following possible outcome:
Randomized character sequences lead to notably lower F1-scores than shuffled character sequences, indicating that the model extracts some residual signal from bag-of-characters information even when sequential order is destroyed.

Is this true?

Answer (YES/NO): NO